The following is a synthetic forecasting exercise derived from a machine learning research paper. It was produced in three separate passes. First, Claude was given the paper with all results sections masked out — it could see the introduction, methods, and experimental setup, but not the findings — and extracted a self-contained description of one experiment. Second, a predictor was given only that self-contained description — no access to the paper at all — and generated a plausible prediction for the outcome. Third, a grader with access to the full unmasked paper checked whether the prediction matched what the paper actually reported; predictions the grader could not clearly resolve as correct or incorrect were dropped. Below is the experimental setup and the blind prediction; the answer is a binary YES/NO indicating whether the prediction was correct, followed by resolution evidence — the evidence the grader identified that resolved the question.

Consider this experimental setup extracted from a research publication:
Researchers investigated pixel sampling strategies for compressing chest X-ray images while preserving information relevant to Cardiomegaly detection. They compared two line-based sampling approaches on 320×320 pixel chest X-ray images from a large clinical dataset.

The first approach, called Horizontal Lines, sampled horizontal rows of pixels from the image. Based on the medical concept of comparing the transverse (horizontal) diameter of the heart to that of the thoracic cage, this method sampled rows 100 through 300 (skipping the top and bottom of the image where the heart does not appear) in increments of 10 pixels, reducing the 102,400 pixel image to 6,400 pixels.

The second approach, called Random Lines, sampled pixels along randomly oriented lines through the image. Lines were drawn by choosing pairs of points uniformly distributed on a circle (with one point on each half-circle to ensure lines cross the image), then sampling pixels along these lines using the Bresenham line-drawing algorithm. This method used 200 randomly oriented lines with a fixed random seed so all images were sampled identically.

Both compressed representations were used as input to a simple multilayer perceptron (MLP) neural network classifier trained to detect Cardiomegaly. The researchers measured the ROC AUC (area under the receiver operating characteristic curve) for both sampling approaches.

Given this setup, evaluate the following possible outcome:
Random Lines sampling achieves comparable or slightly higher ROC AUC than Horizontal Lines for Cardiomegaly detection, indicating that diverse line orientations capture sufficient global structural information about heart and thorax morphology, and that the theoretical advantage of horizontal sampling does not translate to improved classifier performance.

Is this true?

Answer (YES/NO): YES